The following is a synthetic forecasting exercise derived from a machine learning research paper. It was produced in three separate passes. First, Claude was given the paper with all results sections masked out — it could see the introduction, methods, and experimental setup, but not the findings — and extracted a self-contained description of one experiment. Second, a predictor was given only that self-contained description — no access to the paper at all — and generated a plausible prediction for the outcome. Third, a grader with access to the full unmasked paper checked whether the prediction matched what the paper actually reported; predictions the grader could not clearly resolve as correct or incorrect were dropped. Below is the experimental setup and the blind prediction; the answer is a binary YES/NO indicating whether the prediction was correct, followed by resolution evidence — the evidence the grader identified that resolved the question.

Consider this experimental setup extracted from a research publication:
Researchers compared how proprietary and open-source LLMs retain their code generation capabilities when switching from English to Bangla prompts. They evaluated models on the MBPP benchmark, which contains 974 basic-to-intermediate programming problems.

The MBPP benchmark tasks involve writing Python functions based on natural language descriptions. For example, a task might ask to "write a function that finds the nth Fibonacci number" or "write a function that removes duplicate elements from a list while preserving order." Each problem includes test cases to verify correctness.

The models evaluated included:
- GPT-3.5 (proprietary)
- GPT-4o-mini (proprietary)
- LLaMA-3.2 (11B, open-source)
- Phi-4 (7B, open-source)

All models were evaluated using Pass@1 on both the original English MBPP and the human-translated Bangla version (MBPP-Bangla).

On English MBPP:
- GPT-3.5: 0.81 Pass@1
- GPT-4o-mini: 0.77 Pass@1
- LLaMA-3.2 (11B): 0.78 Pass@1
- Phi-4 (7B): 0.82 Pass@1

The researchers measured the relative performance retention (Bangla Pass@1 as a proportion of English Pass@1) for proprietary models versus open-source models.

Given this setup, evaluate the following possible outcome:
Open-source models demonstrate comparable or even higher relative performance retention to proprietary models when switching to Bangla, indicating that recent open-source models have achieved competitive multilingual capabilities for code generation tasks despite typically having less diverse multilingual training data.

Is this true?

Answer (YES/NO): NO